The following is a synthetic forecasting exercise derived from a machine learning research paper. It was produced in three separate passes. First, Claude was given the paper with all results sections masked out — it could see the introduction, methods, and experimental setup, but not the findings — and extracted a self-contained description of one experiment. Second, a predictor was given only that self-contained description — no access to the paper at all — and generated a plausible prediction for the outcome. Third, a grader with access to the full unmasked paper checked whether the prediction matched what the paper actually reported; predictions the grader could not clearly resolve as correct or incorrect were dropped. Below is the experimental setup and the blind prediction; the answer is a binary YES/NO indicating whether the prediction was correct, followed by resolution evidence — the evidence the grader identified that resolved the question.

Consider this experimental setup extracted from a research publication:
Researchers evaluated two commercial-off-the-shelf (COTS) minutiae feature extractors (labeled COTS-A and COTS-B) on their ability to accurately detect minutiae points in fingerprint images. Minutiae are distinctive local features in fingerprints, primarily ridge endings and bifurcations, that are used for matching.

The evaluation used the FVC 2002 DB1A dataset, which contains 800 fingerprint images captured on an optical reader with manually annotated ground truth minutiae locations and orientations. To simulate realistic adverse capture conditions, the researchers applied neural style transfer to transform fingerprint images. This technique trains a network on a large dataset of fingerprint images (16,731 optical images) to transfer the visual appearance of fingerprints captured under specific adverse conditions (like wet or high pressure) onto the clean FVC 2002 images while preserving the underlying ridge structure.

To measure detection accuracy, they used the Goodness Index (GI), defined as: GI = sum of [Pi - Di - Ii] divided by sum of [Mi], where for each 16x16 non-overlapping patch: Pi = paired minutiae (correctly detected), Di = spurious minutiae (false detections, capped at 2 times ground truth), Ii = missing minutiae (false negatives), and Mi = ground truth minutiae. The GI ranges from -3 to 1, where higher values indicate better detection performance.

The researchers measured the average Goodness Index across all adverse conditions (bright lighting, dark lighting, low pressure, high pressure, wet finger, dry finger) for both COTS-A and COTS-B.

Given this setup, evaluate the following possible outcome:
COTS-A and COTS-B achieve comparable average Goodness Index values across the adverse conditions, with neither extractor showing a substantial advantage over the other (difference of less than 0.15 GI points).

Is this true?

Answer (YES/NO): YES